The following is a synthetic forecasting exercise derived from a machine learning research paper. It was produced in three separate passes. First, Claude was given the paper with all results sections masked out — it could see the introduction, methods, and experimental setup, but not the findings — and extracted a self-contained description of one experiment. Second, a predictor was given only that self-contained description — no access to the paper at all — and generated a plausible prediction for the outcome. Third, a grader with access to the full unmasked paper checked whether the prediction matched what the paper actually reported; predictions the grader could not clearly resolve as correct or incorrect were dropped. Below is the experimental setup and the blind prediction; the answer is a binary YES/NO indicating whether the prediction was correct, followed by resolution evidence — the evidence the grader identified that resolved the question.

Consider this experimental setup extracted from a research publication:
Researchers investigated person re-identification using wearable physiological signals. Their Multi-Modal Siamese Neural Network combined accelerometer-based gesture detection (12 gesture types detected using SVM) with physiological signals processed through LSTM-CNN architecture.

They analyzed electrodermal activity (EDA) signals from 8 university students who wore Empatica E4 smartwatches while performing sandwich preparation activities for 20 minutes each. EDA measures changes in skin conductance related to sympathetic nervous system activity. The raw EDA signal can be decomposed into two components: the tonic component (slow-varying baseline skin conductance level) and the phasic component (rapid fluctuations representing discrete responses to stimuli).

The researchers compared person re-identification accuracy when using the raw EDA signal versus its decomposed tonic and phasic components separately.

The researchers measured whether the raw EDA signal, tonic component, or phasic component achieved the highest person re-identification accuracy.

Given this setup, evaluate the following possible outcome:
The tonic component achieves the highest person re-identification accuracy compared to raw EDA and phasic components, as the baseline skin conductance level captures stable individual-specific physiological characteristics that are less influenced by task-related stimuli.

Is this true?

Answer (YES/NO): NO